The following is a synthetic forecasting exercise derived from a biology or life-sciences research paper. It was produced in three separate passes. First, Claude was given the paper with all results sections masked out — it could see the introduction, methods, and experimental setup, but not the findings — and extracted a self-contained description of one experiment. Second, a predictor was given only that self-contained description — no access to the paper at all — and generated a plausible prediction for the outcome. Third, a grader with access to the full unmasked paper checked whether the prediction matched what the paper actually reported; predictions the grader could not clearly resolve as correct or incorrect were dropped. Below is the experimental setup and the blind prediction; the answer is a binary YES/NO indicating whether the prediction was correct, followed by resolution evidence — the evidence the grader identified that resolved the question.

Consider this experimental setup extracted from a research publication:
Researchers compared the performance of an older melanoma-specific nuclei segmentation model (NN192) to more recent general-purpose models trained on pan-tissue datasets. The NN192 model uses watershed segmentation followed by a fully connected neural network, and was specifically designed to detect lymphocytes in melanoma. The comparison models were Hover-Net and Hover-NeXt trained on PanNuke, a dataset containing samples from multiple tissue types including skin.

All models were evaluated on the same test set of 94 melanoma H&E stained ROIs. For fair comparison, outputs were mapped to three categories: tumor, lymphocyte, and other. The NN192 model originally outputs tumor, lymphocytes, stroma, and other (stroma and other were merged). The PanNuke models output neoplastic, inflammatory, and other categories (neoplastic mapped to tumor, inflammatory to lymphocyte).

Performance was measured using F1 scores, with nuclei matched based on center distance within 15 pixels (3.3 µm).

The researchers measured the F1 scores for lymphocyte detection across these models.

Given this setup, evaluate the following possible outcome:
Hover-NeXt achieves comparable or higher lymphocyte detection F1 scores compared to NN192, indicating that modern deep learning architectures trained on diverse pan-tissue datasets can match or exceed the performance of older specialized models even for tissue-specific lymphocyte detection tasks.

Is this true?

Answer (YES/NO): YES